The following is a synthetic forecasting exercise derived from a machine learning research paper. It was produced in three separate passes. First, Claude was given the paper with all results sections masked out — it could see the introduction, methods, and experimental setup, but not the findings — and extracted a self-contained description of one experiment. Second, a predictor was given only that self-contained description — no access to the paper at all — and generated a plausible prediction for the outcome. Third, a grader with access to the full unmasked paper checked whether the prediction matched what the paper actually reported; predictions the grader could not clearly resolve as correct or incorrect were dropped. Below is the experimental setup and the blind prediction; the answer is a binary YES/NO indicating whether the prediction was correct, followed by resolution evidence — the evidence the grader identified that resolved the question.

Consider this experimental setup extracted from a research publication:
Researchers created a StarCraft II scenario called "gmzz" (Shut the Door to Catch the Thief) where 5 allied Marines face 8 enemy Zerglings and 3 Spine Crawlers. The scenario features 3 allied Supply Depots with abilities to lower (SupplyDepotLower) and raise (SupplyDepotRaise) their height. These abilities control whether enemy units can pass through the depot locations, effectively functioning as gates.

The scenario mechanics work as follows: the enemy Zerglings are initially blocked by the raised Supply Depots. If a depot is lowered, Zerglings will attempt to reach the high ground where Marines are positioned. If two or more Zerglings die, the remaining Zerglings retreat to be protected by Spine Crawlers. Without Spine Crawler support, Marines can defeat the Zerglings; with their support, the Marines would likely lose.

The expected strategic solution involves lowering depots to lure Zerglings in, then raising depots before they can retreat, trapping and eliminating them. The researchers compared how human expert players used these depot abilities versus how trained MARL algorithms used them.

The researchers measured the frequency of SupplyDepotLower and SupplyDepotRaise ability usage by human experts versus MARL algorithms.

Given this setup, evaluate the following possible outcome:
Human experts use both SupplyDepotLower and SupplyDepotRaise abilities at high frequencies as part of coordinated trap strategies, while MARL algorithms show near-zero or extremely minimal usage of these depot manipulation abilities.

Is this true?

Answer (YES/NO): NO